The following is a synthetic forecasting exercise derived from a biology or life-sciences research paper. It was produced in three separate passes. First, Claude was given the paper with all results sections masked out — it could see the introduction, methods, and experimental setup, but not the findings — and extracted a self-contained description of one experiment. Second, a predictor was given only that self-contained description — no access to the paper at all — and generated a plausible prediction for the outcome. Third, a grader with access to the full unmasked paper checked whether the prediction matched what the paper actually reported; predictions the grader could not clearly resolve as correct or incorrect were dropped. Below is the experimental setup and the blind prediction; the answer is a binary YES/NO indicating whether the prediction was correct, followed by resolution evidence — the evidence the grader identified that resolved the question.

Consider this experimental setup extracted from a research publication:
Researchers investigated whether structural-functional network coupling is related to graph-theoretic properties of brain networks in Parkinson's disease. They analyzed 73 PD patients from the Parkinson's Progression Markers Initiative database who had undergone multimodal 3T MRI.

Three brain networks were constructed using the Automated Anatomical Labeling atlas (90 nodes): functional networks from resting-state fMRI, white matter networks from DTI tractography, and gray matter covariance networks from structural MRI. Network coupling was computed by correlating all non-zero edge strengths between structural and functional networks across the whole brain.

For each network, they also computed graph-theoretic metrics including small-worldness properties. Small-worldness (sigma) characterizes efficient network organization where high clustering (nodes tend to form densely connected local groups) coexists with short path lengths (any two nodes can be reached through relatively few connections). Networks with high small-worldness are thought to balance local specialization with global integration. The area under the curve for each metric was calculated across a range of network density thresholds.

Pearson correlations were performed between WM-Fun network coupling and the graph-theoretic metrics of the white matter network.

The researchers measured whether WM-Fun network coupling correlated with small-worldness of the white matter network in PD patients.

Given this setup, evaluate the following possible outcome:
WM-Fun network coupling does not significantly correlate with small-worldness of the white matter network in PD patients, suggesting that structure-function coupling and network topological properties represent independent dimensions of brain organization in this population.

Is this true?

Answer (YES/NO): NO